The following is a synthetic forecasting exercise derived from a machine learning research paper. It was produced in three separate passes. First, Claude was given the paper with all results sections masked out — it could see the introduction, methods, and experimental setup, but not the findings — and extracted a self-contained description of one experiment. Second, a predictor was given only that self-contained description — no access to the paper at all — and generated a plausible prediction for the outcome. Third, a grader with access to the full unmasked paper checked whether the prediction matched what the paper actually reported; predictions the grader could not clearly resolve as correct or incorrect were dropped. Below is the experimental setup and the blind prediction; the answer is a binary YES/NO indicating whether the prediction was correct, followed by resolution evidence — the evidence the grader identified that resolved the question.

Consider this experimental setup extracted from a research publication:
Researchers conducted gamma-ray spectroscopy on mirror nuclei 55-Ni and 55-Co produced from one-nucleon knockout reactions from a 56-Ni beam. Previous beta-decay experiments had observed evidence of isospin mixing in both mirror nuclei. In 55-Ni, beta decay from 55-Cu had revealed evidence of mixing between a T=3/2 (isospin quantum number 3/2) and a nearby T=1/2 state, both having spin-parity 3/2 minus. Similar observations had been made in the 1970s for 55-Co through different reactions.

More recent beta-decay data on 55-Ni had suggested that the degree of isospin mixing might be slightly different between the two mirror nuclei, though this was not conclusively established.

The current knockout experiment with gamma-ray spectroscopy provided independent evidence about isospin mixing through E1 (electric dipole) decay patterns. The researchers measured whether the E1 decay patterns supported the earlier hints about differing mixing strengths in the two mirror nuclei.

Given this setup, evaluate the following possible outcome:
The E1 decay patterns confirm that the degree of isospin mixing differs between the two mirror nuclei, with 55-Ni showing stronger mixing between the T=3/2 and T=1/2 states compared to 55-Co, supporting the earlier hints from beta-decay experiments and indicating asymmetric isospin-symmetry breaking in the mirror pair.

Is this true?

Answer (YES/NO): NO